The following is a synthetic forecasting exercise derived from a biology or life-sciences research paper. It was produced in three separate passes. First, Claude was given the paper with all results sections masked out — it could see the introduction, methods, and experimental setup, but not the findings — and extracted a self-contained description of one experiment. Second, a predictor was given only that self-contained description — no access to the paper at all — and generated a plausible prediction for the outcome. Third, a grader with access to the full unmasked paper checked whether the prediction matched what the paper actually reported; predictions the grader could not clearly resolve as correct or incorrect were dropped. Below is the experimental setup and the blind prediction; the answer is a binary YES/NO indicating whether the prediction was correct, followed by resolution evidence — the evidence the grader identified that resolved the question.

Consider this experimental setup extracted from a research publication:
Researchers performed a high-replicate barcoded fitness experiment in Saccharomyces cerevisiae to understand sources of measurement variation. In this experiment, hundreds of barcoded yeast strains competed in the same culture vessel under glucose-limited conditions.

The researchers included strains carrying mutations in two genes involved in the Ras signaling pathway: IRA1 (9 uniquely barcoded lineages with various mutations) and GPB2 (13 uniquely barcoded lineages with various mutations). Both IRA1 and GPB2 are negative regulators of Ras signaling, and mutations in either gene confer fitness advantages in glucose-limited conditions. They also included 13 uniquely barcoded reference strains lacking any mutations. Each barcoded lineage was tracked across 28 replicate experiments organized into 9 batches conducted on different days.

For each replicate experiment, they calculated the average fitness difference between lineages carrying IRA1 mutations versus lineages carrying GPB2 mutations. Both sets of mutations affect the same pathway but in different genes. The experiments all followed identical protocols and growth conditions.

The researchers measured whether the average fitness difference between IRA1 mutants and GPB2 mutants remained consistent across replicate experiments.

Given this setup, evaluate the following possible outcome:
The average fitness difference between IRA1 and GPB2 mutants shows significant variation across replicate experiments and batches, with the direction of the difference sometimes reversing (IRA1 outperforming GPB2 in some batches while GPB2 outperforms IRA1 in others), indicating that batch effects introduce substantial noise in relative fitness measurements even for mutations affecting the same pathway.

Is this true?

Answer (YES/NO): NO